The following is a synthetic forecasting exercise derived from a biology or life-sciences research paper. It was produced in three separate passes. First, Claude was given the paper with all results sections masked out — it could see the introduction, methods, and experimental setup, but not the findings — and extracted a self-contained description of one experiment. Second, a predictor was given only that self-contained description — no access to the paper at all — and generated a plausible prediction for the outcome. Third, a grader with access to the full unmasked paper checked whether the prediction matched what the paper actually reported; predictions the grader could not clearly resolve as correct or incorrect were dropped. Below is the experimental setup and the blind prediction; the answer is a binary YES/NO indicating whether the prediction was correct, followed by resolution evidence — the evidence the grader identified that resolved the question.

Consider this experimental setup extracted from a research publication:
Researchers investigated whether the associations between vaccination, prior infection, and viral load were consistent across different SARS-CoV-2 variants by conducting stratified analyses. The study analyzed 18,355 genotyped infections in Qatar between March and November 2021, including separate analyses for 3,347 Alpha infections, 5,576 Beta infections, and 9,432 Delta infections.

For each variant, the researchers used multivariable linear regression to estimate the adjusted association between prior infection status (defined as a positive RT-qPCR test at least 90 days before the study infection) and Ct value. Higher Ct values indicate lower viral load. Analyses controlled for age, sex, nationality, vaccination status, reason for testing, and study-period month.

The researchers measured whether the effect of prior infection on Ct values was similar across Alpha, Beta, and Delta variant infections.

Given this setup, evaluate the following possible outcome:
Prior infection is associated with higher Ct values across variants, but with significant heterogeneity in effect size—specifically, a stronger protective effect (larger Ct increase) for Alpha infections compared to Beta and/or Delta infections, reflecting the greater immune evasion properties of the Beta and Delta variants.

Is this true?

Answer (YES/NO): NO